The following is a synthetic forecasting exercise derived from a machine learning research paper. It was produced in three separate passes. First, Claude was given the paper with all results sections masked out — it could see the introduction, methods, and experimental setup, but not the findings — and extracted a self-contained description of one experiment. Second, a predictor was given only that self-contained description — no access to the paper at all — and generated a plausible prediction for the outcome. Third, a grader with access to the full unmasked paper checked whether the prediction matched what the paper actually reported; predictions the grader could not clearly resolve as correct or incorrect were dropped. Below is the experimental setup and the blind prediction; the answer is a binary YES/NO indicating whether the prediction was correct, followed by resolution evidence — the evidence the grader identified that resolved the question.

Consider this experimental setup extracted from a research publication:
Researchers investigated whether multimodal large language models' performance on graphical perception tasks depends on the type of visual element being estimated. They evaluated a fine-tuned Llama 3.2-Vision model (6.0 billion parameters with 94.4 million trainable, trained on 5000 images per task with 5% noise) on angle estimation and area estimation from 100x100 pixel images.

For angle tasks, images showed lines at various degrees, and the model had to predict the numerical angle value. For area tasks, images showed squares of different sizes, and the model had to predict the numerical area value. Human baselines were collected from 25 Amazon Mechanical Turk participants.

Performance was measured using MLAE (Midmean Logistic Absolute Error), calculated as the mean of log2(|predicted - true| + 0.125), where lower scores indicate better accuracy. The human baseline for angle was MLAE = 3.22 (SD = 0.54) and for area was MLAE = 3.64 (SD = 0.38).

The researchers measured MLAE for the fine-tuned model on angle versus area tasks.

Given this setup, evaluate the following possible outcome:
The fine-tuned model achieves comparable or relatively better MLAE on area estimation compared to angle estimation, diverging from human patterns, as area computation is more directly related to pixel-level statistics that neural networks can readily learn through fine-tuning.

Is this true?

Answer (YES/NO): NO